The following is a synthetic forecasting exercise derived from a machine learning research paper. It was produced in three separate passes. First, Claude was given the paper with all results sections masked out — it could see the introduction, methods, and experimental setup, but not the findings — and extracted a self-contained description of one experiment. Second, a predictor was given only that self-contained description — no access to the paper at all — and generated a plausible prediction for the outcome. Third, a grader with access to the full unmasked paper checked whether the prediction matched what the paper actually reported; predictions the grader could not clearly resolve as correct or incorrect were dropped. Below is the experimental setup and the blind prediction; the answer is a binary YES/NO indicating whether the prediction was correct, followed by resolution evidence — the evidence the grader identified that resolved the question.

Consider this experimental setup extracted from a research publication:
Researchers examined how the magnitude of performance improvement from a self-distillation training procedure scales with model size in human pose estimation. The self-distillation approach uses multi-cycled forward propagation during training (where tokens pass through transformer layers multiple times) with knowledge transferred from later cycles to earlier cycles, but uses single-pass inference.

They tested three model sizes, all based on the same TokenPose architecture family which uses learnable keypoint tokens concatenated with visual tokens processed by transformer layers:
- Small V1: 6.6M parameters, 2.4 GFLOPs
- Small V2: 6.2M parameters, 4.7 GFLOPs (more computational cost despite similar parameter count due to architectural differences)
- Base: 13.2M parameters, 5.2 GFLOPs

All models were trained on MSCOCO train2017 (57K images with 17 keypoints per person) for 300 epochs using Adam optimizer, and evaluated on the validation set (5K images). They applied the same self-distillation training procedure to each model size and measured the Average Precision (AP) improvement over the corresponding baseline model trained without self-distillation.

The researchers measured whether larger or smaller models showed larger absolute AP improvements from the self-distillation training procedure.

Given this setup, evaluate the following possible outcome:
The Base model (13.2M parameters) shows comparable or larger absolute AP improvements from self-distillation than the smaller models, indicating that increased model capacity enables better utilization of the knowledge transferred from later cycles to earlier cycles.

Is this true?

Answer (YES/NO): NO